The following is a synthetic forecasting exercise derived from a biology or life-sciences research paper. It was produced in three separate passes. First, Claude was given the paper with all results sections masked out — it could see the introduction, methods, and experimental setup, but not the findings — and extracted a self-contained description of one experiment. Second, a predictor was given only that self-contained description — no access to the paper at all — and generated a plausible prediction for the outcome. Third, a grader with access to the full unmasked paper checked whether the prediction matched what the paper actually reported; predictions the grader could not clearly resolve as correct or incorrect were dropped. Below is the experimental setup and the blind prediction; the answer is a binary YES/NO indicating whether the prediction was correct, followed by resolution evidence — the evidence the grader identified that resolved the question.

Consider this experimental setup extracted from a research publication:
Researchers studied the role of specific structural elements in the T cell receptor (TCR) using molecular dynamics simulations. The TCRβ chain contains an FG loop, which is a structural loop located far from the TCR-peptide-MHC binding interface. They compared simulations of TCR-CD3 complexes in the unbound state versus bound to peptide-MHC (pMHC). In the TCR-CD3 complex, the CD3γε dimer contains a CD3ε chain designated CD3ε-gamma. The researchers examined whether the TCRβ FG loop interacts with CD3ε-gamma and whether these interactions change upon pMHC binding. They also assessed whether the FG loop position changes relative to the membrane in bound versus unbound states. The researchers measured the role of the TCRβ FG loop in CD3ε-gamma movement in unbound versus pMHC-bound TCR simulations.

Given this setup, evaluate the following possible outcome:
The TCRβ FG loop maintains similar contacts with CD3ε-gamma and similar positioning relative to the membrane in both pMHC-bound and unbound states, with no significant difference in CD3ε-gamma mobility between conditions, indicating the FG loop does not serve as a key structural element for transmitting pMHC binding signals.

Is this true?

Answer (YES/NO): NO